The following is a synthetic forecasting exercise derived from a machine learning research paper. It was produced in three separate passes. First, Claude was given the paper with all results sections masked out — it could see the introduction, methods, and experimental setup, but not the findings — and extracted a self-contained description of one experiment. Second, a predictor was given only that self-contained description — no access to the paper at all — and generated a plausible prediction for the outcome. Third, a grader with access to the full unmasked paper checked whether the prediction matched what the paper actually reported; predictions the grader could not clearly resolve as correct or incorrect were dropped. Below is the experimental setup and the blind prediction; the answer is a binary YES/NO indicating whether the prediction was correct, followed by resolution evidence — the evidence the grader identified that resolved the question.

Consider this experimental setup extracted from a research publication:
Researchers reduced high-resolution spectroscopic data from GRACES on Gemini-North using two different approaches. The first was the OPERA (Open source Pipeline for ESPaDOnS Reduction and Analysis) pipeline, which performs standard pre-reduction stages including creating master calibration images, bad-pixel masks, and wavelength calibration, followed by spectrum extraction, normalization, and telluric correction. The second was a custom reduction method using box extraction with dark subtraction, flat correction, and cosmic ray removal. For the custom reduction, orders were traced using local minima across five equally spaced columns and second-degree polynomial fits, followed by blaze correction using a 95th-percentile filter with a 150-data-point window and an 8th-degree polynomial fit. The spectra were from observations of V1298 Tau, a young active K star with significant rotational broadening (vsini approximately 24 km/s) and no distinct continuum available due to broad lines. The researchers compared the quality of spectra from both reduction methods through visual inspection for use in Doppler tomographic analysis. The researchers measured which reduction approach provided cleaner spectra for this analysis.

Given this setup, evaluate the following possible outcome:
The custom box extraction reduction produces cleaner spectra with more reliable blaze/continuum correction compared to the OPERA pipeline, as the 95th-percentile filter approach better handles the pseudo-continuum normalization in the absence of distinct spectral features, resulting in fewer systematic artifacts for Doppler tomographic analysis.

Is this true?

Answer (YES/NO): YES